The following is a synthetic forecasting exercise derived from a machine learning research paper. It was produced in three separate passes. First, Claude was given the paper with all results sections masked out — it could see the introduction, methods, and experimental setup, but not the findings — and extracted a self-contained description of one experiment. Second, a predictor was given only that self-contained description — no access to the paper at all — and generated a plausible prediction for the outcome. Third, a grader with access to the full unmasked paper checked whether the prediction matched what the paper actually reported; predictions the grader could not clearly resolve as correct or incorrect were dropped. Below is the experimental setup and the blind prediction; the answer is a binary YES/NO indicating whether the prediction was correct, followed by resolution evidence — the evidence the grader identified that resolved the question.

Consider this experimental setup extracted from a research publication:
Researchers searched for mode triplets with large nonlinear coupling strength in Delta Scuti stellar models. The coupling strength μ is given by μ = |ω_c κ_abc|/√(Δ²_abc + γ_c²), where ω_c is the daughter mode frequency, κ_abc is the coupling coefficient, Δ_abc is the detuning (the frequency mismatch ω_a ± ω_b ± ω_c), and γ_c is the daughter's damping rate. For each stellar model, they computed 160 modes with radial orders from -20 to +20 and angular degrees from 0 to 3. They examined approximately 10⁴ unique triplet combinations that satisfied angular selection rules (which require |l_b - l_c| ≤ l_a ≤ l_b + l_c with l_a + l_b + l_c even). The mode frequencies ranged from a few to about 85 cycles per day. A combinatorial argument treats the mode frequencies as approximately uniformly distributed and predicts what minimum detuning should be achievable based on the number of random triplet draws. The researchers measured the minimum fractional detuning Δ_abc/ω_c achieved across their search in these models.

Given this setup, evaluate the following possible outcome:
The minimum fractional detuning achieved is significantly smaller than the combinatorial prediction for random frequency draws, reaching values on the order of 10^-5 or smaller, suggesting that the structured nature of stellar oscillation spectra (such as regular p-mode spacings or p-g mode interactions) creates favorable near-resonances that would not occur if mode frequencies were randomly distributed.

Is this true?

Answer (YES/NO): NO